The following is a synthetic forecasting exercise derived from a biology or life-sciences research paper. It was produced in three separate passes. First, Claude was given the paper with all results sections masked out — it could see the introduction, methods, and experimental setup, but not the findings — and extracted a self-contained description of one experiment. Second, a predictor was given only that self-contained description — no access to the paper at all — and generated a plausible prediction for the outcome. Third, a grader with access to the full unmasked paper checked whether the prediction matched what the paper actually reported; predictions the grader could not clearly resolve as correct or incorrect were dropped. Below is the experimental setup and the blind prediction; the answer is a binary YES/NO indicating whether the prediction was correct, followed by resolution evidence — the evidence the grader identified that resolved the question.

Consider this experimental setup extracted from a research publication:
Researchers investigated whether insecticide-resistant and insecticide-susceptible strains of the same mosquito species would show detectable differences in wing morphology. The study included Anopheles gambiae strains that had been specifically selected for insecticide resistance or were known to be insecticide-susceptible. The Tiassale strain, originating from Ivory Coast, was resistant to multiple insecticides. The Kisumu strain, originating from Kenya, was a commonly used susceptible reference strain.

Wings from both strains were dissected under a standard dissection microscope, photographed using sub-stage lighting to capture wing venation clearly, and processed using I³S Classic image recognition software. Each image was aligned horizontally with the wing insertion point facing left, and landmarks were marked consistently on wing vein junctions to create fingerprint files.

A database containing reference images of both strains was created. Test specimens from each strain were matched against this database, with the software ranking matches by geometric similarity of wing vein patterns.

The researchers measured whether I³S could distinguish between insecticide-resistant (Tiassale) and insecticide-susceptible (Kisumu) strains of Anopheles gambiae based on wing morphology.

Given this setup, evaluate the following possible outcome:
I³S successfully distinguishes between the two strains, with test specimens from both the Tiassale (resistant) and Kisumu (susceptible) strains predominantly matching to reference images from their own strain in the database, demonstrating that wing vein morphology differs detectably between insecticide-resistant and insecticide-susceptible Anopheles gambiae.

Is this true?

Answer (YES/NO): YES